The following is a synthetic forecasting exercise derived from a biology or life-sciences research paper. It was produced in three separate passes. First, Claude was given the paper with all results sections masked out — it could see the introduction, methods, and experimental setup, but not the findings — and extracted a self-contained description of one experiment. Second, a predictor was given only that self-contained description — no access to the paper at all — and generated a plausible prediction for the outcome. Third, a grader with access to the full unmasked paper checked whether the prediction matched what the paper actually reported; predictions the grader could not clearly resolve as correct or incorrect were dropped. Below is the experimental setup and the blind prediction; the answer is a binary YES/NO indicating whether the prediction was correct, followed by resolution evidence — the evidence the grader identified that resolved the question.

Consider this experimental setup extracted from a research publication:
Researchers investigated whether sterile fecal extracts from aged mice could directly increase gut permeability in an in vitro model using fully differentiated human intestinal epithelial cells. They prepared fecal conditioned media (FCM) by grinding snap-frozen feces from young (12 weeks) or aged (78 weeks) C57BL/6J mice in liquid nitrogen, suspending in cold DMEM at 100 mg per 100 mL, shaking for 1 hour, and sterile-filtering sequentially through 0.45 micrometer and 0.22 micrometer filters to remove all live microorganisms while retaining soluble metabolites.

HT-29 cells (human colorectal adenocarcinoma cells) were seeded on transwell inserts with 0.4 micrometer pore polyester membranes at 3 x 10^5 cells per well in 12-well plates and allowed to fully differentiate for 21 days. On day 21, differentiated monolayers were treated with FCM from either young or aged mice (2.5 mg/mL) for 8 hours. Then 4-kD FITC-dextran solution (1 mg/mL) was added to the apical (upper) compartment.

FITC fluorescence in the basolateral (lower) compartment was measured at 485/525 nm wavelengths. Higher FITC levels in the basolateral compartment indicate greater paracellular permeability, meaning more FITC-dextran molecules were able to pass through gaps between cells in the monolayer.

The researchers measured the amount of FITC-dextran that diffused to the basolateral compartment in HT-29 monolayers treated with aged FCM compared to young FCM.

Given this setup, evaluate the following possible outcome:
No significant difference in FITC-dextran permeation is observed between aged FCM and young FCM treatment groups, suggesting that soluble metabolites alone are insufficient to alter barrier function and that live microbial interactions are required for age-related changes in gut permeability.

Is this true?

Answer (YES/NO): NO